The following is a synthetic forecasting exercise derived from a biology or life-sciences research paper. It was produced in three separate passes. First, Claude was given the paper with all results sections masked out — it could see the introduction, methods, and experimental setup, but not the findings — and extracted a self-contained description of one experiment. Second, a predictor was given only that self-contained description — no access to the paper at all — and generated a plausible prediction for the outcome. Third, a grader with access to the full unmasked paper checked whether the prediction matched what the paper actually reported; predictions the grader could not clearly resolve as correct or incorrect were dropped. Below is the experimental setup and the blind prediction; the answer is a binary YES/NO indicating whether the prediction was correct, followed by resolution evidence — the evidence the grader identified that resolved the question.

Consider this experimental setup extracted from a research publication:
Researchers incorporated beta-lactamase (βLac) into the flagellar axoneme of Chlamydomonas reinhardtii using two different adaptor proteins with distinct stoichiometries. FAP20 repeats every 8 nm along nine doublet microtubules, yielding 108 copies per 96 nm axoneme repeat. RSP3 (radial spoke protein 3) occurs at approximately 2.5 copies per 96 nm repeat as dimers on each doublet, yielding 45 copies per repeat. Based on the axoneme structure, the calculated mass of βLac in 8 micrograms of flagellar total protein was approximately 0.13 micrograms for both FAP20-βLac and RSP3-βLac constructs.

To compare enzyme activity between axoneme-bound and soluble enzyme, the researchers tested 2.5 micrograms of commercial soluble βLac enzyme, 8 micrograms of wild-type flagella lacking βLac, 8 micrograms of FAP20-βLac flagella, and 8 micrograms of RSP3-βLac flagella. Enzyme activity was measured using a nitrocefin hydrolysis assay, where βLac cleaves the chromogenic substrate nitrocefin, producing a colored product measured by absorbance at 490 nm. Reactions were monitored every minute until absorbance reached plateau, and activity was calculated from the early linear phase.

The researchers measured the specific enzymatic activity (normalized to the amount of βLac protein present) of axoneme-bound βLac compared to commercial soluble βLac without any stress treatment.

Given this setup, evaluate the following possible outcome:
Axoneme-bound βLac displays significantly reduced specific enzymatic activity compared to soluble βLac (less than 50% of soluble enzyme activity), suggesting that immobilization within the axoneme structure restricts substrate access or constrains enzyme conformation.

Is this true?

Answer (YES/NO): NO